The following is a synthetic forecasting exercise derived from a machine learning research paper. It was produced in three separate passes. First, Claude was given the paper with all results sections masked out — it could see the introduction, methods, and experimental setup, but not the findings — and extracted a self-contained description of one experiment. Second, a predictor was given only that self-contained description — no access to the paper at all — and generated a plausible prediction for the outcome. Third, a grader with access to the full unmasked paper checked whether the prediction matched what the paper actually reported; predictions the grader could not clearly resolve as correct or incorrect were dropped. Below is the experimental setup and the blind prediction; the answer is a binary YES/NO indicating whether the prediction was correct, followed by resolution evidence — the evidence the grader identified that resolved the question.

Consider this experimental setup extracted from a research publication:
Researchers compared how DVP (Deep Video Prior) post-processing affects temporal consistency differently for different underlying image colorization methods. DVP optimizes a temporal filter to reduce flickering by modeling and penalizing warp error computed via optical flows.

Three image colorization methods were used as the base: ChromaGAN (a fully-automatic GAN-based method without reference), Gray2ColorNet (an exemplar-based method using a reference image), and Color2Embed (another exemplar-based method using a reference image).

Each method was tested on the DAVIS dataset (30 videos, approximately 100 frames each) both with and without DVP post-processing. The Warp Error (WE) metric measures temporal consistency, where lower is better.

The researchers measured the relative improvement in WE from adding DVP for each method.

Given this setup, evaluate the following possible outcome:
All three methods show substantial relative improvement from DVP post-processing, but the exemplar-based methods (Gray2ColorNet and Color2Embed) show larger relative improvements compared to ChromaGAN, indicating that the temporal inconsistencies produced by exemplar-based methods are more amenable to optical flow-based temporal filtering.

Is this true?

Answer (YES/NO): NO